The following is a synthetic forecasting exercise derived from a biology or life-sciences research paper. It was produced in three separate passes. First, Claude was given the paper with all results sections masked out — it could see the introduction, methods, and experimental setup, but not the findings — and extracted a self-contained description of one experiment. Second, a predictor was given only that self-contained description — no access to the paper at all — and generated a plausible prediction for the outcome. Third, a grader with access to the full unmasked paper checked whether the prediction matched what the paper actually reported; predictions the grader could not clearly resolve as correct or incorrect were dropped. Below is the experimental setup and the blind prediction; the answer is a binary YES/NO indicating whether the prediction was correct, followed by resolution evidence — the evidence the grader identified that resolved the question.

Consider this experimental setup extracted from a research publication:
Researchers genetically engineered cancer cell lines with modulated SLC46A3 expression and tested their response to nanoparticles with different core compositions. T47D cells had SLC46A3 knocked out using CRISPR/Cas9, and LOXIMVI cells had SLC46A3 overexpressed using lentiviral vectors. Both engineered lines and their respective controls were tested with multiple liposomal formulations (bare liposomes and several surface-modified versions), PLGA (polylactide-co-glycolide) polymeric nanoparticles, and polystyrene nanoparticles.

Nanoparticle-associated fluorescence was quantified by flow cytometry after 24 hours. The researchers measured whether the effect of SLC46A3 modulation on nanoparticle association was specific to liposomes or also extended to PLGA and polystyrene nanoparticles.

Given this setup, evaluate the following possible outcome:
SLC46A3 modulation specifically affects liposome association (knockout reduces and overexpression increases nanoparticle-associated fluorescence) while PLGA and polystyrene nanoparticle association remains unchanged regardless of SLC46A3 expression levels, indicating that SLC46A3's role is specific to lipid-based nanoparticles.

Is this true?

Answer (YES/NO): NO